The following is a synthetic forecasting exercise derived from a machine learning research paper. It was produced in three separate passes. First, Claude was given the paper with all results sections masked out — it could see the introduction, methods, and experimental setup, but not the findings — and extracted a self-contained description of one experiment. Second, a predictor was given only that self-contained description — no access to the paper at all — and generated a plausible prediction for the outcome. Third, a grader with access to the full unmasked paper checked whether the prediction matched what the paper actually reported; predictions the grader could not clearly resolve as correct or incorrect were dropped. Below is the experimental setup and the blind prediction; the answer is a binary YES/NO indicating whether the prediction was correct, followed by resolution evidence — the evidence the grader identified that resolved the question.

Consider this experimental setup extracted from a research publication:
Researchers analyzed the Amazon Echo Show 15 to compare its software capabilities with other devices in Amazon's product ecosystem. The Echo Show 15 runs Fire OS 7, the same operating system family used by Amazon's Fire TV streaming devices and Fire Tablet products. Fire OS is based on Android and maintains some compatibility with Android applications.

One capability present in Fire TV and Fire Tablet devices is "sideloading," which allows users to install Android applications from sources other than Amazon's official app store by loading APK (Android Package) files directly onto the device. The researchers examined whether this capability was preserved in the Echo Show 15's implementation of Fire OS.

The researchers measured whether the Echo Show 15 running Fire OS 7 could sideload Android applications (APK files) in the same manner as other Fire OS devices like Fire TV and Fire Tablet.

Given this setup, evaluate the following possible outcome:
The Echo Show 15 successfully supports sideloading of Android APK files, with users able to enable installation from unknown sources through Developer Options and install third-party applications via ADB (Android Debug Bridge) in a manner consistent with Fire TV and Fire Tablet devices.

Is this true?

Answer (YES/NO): NO